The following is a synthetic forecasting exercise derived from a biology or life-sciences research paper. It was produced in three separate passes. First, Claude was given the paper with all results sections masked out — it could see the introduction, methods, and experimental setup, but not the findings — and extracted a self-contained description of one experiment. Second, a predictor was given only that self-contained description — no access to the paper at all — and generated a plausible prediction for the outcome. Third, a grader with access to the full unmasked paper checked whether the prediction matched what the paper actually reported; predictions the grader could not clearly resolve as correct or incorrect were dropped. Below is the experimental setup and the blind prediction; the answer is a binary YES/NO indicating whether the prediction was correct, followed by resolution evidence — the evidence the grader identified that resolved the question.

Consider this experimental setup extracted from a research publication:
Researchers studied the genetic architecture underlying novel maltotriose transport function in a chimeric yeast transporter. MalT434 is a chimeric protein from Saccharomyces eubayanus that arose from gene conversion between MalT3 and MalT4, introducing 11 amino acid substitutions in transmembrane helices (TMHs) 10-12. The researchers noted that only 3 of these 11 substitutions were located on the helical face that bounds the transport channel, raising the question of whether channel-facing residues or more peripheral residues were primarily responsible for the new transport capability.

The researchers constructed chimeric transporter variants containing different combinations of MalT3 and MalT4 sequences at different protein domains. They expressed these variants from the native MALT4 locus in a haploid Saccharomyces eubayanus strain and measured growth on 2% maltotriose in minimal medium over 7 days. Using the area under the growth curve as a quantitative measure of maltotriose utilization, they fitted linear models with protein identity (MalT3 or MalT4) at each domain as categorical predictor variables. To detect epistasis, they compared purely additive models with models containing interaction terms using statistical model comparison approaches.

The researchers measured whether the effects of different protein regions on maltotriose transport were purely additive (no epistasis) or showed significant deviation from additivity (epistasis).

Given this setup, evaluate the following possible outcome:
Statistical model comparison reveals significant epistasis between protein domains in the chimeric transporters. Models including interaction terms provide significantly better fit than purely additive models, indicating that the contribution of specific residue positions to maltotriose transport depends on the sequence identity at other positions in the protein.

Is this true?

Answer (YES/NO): YES